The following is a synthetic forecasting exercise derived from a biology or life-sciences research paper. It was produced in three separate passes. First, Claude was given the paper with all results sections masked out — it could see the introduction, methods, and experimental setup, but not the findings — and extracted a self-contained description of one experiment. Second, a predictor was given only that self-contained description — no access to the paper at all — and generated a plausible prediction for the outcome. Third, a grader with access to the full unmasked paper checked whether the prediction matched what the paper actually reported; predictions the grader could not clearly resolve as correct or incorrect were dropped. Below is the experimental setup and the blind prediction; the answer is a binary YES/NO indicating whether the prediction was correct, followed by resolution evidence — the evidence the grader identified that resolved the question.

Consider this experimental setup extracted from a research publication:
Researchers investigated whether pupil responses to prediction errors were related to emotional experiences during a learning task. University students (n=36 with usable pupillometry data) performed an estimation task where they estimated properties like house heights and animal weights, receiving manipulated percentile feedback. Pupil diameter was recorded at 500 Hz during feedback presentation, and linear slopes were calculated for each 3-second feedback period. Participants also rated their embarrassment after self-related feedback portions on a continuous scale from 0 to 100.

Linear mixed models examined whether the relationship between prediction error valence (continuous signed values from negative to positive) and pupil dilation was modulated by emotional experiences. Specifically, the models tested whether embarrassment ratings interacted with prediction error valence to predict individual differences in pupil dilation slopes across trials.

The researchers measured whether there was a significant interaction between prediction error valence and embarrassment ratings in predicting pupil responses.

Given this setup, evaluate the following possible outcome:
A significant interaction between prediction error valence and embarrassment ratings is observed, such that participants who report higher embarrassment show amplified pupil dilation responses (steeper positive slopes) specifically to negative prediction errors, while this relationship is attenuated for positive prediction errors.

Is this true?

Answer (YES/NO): YES